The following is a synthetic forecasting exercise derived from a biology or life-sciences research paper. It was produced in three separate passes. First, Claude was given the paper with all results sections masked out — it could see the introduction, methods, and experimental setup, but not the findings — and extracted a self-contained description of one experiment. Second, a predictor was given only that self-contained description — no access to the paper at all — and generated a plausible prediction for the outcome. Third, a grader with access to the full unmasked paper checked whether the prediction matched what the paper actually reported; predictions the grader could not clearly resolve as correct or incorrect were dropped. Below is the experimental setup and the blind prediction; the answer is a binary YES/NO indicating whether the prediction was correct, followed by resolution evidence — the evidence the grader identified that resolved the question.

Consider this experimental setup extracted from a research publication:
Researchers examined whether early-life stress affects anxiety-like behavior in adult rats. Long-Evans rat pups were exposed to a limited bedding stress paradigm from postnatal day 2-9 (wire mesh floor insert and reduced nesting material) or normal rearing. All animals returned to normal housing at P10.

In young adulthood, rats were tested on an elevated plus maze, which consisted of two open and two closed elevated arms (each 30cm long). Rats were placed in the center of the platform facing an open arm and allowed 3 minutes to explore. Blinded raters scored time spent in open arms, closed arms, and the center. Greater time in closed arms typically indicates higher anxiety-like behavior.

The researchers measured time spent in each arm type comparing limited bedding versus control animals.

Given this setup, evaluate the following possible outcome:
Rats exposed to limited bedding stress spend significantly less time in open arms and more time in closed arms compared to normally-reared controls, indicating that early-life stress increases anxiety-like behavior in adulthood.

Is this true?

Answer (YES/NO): NO